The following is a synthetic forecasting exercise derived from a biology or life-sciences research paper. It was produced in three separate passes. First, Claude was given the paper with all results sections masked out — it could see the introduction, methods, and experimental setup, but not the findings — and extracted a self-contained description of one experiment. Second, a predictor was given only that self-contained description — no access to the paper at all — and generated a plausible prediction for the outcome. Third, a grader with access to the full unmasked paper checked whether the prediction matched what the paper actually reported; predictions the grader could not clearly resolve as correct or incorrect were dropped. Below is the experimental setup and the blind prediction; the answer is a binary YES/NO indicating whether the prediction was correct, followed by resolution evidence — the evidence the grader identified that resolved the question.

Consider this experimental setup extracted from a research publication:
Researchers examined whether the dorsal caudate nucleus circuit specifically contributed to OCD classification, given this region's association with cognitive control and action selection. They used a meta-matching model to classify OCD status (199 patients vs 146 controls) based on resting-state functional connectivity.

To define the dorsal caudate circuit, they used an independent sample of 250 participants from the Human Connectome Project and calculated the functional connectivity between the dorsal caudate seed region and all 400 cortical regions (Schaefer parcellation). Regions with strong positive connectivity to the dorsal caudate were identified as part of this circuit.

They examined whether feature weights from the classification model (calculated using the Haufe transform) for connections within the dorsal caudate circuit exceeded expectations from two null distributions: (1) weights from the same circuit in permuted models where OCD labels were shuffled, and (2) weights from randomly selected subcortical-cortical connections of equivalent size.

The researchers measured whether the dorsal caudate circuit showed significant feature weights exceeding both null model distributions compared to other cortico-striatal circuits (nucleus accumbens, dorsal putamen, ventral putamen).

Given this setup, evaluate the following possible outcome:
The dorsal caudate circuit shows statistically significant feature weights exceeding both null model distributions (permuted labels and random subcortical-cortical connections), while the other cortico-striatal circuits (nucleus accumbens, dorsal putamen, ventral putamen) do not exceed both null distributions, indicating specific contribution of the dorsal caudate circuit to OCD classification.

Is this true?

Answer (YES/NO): NO